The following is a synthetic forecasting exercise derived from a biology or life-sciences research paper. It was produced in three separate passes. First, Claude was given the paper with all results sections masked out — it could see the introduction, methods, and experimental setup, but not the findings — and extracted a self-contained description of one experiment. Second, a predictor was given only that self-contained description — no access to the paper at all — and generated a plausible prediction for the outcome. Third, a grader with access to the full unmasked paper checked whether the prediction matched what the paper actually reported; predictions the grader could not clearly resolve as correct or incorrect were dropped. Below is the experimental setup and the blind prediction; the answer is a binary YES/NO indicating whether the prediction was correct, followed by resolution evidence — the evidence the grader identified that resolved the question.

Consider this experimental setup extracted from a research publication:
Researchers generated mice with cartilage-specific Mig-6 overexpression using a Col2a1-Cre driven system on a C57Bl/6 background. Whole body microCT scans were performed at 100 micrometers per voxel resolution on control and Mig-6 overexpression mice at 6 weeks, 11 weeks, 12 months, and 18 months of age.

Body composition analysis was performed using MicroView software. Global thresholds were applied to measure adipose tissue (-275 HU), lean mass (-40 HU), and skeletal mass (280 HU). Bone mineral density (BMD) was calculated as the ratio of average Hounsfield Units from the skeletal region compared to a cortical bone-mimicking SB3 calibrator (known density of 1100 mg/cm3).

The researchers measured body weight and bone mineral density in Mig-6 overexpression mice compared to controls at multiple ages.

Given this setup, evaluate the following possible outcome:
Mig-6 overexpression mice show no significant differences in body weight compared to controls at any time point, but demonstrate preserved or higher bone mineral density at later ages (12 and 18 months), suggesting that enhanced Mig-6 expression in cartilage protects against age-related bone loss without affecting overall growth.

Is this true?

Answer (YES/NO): NO